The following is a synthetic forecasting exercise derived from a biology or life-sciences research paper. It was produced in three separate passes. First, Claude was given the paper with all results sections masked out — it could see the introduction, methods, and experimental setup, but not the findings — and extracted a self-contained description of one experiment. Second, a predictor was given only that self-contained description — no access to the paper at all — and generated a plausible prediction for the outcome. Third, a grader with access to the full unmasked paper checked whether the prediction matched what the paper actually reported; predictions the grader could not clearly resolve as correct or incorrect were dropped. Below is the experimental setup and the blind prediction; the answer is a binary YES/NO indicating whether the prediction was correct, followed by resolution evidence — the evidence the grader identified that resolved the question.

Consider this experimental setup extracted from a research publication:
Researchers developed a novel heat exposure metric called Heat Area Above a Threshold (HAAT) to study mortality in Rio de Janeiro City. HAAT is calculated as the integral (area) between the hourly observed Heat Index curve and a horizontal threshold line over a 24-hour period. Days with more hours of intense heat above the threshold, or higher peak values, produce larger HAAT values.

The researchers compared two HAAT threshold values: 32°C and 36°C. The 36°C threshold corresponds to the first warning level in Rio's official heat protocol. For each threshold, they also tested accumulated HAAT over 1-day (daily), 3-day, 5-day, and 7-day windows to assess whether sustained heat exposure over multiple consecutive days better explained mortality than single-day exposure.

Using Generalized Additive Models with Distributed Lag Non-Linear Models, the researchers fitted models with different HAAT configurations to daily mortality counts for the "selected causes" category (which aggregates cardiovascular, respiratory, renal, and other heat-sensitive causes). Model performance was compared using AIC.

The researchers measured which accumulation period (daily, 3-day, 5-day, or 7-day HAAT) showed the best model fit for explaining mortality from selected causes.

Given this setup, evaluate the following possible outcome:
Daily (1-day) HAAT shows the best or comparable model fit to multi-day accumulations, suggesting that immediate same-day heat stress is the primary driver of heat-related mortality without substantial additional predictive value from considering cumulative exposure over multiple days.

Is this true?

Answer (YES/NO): YES